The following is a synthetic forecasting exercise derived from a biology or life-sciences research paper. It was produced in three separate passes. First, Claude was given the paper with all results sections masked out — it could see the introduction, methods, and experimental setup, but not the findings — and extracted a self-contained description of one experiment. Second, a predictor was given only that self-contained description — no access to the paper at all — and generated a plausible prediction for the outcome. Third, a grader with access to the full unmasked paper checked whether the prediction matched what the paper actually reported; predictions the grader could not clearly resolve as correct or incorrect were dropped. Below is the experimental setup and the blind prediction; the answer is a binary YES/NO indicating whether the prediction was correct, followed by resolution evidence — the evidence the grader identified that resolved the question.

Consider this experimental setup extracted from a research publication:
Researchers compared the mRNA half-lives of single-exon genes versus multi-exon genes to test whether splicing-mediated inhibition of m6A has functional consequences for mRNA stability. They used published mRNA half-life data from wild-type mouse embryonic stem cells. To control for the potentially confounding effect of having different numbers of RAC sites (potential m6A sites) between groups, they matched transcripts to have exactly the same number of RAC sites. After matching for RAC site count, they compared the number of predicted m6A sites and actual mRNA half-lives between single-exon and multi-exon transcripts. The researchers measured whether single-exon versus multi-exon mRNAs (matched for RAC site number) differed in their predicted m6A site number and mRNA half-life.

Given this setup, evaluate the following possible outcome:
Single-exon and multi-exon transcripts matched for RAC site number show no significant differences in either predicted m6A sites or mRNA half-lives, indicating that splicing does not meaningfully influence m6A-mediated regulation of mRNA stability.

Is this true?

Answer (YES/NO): NO